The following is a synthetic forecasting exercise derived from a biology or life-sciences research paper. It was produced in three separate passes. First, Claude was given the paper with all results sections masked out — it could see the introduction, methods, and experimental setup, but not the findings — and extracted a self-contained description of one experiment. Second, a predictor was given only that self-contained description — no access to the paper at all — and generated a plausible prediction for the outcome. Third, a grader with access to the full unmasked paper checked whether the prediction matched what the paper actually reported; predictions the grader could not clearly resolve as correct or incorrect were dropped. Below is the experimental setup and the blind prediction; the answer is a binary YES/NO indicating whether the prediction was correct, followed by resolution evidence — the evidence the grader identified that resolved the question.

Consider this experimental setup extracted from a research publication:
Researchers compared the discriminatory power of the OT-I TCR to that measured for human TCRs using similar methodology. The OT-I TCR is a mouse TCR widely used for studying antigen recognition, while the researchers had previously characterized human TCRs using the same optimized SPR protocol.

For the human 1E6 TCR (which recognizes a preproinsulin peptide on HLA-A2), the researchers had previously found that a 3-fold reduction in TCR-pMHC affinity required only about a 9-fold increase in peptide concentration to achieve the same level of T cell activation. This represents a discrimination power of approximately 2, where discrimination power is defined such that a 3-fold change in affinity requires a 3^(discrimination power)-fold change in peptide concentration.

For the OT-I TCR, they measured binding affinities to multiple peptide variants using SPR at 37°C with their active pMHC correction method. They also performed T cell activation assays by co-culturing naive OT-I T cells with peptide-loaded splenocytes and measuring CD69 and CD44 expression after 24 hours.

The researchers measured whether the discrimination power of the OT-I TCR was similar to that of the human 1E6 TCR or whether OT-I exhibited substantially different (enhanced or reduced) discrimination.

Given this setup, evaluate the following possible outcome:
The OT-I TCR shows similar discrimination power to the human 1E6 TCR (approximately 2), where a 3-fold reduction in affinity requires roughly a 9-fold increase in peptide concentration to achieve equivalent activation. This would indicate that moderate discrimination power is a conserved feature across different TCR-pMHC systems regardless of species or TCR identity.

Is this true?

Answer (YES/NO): YES